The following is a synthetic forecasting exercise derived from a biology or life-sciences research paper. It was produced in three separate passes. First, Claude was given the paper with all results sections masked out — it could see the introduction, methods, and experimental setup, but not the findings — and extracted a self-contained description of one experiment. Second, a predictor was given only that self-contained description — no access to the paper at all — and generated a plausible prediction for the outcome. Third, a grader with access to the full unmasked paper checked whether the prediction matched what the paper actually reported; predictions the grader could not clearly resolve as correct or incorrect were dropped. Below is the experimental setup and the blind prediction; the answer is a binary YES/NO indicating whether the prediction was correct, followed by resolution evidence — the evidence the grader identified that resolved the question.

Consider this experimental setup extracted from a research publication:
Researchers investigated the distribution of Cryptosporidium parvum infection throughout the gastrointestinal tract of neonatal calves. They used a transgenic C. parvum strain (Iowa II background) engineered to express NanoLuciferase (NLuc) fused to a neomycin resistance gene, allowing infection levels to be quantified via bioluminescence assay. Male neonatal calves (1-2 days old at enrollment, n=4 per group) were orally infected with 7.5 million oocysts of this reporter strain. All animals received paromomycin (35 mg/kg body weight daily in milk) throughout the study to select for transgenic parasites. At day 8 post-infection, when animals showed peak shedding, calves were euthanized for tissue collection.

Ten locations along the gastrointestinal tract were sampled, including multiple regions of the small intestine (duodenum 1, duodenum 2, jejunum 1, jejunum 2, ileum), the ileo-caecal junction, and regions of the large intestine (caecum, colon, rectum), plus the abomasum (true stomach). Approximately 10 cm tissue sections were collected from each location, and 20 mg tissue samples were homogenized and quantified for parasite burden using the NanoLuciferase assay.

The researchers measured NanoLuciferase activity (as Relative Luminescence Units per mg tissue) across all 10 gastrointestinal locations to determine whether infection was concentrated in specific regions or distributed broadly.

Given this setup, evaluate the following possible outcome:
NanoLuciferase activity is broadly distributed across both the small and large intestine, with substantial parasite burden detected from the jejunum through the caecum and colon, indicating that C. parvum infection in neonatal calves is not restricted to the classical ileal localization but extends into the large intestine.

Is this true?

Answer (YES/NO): YES